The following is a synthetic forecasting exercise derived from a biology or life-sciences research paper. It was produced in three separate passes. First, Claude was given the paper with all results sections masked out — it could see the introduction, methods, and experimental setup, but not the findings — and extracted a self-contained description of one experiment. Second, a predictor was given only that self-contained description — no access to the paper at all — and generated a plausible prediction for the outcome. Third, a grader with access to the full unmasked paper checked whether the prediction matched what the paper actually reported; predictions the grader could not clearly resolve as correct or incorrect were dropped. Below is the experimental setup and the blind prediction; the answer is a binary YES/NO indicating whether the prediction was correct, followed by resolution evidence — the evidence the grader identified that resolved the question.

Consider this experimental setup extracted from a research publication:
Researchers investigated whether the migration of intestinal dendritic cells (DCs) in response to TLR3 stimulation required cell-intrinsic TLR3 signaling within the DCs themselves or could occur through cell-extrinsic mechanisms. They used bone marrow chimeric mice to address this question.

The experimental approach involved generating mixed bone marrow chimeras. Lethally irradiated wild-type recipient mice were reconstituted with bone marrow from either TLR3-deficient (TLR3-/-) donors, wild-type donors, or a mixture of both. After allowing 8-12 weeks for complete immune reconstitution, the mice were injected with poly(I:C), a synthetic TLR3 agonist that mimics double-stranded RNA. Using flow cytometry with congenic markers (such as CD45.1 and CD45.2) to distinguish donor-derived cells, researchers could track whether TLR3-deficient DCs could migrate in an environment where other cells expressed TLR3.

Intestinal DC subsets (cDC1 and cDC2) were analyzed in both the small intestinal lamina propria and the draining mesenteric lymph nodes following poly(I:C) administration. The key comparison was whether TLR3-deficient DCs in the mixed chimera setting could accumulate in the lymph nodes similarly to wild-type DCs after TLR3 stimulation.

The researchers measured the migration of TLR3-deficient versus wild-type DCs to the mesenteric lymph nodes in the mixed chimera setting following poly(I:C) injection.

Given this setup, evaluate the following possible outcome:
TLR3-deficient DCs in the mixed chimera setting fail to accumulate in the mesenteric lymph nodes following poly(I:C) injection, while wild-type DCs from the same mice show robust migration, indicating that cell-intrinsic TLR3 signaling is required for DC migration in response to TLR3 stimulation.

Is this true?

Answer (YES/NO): NO